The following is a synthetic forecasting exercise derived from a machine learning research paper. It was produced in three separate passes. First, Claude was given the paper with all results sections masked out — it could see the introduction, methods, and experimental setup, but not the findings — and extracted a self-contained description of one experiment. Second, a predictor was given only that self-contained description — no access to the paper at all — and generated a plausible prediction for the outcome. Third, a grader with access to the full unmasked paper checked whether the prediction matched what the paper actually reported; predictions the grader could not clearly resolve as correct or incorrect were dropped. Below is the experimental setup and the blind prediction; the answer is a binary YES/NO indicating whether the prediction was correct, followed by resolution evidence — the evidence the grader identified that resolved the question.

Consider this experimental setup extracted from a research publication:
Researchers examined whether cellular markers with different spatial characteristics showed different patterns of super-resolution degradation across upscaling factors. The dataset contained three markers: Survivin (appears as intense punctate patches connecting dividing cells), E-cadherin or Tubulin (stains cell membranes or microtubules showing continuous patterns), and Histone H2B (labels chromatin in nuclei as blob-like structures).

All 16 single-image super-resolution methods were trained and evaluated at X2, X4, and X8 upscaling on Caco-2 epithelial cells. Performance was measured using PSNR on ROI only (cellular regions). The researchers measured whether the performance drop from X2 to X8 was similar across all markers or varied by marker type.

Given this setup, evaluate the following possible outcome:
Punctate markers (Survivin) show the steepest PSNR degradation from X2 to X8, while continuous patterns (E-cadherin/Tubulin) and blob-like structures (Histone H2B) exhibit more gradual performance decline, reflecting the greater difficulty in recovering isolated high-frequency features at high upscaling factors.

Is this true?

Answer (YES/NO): NO